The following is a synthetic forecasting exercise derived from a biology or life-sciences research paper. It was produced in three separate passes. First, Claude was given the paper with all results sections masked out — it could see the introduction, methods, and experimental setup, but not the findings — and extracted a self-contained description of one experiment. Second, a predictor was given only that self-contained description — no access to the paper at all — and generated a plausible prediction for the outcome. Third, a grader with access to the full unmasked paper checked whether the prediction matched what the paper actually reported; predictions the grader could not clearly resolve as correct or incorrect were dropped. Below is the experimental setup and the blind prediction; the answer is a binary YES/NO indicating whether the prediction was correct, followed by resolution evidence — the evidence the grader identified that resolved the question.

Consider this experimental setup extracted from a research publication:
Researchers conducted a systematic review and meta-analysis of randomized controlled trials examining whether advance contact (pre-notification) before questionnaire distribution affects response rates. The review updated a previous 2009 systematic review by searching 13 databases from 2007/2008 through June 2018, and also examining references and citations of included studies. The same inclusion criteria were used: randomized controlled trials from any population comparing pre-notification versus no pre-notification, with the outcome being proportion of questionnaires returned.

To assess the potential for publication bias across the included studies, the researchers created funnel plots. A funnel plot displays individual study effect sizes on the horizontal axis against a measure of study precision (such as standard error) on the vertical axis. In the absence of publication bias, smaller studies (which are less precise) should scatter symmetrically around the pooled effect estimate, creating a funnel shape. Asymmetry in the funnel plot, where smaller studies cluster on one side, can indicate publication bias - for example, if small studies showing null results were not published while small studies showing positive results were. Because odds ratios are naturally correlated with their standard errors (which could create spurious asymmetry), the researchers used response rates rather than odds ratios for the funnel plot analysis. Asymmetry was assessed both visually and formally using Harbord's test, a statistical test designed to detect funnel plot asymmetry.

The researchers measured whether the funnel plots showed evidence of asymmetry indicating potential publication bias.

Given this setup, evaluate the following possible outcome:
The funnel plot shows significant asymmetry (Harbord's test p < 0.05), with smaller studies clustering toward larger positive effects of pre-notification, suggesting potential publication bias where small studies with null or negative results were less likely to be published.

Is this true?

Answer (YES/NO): NO